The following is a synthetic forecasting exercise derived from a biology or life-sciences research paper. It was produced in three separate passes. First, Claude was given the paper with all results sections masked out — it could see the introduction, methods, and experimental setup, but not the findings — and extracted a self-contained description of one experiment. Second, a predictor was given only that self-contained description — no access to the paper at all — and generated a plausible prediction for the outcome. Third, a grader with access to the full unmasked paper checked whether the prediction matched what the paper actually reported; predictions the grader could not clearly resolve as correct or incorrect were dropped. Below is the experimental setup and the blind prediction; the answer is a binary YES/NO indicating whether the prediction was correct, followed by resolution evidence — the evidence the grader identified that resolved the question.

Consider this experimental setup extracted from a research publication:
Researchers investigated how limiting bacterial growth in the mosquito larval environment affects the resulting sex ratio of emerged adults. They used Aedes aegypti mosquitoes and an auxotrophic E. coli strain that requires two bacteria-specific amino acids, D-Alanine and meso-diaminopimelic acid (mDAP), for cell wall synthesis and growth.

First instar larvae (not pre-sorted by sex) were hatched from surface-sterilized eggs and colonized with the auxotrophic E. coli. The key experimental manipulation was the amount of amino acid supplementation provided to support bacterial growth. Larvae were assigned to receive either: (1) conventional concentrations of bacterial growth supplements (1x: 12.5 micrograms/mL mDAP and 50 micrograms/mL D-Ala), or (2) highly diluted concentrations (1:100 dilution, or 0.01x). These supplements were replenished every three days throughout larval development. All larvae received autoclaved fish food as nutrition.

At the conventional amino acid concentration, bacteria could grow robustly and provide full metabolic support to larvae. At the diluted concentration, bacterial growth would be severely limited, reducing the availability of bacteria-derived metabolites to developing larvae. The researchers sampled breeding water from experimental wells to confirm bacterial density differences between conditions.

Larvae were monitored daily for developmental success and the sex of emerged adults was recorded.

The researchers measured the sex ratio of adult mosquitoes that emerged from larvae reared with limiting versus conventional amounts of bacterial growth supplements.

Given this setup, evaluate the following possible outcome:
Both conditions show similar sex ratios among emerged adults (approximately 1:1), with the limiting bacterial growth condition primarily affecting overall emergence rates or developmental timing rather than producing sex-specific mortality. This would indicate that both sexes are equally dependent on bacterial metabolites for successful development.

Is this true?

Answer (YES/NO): NO